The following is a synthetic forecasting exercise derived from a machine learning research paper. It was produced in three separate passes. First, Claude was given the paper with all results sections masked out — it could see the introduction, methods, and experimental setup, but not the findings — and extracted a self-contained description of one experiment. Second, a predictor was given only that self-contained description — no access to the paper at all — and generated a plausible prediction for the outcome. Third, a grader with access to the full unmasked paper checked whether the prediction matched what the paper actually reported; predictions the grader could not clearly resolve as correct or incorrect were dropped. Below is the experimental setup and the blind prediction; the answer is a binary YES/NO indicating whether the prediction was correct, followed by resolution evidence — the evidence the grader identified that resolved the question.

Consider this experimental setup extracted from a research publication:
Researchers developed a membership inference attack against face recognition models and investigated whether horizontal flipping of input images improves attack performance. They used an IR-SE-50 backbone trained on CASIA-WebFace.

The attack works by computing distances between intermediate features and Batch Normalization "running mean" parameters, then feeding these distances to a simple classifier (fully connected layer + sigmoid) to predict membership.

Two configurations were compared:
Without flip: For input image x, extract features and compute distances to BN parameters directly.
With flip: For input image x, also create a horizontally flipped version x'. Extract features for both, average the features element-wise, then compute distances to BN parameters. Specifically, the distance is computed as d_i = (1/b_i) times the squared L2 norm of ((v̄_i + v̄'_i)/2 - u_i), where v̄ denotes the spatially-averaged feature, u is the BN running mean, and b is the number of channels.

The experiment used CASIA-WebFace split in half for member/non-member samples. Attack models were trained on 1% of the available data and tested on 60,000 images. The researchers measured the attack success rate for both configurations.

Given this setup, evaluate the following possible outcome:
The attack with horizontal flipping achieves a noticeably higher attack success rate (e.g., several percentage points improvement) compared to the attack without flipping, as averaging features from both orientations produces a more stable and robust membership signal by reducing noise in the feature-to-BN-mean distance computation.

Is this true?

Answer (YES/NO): YES